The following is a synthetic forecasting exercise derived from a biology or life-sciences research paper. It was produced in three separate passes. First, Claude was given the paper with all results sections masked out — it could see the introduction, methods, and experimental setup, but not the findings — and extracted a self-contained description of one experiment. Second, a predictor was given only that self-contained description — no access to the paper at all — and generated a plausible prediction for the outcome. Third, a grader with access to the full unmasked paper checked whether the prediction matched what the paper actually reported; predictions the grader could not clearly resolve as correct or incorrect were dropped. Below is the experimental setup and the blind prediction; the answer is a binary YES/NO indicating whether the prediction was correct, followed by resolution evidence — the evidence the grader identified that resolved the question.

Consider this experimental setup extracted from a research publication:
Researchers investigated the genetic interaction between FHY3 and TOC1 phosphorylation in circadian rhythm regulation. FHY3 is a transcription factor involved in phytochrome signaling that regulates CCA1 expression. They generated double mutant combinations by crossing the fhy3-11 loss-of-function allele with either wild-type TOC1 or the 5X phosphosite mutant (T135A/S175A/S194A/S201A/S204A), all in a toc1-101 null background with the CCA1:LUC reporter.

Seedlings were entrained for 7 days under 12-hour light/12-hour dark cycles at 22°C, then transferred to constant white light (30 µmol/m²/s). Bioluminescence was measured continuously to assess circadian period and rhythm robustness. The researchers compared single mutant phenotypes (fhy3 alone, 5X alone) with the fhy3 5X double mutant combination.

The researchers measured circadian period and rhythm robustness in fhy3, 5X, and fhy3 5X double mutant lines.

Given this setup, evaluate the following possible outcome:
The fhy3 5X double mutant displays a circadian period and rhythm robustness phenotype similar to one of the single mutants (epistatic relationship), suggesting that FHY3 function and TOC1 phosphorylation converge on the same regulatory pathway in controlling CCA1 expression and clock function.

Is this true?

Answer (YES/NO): NO